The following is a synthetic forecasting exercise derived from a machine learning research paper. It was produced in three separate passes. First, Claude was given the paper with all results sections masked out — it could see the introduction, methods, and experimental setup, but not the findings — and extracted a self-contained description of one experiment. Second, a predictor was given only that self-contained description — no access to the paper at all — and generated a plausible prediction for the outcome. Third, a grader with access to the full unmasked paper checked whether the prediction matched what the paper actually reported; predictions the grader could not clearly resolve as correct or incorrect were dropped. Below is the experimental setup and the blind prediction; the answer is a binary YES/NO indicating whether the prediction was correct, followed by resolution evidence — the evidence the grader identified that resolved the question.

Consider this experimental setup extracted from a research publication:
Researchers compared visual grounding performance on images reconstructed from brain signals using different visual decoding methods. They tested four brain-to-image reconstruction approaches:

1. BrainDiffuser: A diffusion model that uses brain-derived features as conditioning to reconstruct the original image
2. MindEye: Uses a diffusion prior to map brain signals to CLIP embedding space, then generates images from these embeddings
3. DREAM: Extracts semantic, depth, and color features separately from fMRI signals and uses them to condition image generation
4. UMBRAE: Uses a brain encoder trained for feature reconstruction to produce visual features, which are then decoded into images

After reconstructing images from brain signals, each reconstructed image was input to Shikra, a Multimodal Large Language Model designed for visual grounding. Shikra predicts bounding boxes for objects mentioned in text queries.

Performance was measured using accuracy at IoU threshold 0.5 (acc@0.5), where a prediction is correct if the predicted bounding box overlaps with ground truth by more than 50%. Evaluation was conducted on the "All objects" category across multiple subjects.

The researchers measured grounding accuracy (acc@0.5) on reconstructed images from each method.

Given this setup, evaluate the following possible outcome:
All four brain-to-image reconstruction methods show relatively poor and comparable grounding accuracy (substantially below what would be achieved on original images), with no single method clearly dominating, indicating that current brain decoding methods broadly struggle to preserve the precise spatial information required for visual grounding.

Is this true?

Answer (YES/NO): YES